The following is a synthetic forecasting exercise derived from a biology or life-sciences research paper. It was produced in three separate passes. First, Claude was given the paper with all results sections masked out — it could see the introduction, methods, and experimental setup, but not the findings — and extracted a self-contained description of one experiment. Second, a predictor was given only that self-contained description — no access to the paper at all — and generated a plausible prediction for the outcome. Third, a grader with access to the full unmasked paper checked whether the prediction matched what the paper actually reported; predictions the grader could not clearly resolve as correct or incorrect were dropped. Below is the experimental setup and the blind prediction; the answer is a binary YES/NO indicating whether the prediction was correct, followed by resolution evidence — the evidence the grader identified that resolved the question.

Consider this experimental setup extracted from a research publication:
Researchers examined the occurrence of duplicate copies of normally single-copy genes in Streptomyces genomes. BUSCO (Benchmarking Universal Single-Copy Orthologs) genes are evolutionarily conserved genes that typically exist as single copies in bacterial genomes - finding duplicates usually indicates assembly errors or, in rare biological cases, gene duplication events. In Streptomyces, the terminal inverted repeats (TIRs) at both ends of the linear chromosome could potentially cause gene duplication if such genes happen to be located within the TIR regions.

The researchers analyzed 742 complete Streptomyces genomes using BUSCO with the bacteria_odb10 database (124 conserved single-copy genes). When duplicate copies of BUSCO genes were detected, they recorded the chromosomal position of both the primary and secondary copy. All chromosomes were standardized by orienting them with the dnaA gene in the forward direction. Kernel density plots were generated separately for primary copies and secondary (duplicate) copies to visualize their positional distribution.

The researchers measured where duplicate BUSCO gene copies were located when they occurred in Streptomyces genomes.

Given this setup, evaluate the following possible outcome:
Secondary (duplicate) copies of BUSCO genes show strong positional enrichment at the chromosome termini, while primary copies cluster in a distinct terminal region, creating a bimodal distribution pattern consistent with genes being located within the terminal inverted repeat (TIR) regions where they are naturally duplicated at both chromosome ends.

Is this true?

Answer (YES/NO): NO